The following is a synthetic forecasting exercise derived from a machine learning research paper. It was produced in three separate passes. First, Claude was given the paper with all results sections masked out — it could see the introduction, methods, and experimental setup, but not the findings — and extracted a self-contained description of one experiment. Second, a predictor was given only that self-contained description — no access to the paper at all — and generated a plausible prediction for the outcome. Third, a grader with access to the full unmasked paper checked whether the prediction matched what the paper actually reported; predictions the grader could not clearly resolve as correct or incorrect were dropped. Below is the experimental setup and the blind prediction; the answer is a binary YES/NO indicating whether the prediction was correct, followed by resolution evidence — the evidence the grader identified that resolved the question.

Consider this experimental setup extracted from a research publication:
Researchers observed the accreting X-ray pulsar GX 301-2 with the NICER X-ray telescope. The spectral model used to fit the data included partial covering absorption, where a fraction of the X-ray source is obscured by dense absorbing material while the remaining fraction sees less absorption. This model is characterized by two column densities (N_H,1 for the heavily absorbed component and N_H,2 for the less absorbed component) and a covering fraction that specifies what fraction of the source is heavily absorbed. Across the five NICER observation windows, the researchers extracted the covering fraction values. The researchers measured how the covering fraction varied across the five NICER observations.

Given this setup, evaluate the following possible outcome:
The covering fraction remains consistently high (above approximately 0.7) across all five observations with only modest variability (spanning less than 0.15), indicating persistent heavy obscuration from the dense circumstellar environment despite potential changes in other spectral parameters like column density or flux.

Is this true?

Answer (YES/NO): YES